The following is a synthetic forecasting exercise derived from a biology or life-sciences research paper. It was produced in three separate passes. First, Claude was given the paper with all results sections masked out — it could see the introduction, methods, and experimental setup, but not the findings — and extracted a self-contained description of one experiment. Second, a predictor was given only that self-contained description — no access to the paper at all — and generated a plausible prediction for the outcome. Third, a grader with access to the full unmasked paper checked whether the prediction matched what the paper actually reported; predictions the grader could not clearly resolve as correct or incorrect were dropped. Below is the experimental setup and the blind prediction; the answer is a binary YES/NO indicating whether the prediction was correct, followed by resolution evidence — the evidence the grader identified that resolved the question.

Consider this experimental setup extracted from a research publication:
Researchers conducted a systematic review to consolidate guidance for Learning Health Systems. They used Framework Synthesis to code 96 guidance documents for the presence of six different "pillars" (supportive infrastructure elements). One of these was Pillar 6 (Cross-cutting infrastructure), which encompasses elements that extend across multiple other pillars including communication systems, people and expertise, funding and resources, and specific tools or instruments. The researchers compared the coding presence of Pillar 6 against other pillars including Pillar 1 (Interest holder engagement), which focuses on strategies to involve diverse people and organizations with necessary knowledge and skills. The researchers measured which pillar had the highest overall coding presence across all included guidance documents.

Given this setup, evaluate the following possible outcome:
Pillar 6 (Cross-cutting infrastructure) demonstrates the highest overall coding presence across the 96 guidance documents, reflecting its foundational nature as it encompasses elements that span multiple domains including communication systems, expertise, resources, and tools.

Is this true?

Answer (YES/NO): YES